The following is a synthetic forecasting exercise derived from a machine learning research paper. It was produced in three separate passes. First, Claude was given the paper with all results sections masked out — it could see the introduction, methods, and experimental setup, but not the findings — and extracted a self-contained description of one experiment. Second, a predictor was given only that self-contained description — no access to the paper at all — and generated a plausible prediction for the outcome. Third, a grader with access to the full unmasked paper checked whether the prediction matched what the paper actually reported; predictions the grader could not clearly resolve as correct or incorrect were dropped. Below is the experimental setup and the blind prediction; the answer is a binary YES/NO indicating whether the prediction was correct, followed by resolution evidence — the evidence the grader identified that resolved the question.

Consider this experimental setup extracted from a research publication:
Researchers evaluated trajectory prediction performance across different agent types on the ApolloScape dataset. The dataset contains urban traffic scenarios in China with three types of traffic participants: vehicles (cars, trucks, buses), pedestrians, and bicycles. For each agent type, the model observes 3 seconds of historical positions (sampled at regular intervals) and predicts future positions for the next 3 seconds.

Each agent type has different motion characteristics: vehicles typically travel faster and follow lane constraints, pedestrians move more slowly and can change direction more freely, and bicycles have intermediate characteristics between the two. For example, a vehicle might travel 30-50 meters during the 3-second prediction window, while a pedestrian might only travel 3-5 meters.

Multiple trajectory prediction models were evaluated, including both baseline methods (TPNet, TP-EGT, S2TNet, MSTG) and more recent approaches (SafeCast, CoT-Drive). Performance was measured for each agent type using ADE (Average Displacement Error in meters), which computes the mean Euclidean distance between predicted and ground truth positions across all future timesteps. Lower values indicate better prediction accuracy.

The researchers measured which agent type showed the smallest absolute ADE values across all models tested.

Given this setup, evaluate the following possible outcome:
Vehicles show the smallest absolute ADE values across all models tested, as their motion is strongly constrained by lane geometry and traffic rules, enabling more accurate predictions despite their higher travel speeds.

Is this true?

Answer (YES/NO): NO